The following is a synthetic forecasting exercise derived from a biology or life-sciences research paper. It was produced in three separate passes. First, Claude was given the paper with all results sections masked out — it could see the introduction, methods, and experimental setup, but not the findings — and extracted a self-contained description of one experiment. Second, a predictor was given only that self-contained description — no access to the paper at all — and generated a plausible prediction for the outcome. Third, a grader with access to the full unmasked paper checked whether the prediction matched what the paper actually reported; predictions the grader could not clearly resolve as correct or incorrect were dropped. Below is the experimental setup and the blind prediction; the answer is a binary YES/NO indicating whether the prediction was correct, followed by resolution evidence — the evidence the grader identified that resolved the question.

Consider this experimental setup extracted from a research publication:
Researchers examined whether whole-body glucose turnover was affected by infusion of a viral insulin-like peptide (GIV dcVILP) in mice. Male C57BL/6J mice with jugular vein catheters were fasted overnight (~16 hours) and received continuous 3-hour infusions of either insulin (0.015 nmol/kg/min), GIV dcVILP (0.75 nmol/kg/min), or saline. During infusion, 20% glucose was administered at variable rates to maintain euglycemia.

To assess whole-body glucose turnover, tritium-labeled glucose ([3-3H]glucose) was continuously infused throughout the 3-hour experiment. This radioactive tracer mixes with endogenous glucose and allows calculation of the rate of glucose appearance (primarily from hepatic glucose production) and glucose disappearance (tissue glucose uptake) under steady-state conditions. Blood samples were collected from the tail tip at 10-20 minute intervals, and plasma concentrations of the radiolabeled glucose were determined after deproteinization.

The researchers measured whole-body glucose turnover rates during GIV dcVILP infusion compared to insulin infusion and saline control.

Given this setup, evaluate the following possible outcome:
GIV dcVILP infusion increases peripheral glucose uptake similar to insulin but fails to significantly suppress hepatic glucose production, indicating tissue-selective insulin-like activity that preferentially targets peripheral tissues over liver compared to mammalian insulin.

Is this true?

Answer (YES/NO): NO